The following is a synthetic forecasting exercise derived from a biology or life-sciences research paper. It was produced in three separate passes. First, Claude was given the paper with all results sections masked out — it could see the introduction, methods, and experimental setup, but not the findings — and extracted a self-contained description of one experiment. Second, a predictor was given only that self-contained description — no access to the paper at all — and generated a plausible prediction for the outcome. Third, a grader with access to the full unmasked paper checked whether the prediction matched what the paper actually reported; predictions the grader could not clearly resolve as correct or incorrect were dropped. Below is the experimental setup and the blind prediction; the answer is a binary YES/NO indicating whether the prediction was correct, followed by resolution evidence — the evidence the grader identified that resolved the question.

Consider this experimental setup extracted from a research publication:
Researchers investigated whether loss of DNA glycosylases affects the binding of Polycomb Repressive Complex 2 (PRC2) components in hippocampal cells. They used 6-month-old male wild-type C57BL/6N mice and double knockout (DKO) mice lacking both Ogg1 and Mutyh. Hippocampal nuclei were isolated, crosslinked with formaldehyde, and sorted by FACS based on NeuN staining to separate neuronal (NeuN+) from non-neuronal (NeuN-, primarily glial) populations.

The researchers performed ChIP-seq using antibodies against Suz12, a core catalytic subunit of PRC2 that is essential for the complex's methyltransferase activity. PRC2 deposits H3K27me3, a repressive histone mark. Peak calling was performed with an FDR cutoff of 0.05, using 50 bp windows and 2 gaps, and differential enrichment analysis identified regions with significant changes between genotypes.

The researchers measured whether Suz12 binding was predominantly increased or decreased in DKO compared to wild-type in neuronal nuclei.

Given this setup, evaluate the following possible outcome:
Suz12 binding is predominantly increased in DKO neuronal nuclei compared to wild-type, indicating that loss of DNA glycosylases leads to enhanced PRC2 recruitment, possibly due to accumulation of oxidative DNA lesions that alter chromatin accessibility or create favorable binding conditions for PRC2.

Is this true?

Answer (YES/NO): NO